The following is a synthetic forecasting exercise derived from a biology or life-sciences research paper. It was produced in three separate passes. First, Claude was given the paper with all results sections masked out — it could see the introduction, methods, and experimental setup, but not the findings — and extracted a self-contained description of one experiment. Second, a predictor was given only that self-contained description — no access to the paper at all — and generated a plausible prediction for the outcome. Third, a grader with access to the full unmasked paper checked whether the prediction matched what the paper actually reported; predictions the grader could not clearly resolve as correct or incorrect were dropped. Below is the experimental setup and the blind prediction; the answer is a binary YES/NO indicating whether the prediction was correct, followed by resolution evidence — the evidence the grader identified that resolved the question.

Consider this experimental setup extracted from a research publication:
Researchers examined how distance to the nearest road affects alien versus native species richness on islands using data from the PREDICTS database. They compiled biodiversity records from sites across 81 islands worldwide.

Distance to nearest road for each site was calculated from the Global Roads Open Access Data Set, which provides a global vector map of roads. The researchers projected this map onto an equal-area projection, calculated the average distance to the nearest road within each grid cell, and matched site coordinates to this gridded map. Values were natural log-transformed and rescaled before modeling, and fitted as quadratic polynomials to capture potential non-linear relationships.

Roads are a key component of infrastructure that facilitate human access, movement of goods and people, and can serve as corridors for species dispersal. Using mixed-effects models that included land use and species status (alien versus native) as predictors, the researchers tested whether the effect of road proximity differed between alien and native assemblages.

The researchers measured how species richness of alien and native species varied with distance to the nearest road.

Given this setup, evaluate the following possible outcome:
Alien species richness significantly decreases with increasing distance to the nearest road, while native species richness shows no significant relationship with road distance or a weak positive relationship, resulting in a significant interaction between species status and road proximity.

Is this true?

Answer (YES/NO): NO